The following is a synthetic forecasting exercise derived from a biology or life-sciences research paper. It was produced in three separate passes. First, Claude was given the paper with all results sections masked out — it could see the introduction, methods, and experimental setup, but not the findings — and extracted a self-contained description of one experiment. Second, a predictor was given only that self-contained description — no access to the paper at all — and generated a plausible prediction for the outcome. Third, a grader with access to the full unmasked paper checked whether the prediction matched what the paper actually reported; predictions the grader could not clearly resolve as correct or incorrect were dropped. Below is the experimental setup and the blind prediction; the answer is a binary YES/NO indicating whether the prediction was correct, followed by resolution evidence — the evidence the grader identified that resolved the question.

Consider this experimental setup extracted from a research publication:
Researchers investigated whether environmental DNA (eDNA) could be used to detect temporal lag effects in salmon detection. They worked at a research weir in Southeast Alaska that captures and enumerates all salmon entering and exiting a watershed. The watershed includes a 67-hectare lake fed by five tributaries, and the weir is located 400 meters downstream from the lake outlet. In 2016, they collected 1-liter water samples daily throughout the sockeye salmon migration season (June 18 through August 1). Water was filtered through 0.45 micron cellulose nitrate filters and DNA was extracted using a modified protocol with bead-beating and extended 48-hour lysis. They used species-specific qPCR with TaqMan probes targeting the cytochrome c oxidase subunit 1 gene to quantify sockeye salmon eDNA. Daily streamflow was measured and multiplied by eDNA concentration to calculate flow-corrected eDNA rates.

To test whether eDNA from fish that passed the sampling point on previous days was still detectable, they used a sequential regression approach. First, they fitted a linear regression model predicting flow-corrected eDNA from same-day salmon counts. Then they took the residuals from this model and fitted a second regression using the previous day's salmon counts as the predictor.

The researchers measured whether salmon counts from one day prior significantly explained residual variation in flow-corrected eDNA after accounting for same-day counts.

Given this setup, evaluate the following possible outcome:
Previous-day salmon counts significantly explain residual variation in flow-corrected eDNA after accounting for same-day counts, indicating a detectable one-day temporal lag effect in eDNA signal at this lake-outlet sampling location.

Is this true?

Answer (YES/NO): NO